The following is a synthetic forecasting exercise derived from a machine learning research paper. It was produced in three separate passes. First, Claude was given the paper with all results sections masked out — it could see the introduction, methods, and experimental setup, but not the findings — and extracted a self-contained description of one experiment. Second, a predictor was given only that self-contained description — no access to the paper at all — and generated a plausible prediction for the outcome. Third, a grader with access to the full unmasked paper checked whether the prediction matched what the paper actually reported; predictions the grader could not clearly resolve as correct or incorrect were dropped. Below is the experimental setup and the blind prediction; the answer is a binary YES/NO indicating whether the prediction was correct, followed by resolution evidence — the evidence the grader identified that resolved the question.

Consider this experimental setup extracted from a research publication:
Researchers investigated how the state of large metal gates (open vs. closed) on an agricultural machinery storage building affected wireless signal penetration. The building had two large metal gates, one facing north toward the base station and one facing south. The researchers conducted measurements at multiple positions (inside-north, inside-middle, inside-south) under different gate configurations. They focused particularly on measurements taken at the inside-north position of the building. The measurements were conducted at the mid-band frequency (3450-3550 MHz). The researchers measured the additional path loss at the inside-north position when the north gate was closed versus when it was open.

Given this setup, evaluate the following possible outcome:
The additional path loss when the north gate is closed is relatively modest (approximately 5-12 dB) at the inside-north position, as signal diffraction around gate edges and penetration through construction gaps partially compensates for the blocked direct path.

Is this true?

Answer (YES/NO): YES